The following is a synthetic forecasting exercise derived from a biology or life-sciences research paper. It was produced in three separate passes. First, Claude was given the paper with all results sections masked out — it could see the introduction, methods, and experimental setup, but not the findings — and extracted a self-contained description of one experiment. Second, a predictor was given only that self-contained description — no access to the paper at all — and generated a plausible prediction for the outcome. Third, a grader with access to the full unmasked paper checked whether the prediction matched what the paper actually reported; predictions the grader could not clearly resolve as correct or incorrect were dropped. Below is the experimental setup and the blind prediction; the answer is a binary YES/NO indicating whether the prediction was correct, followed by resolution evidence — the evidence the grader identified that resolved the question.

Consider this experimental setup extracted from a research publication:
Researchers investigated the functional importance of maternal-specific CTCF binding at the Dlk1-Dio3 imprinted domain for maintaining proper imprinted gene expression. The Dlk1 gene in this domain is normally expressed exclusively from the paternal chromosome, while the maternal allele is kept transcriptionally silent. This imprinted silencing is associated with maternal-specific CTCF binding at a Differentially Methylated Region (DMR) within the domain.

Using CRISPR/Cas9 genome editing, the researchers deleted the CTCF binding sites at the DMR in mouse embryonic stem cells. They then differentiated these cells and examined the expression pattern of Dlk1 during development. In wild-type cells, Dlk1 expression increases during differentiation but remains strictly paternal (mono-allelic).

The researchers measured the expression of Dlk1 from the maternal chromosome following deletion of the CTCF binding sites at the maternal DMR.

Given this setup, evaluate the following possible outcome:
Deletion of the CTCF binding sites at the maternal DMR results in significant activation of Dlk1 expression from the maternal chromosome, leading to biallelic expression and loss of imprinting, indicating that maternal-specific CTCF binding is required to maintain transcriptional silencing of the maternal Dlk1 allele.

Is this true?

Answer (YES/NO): YES